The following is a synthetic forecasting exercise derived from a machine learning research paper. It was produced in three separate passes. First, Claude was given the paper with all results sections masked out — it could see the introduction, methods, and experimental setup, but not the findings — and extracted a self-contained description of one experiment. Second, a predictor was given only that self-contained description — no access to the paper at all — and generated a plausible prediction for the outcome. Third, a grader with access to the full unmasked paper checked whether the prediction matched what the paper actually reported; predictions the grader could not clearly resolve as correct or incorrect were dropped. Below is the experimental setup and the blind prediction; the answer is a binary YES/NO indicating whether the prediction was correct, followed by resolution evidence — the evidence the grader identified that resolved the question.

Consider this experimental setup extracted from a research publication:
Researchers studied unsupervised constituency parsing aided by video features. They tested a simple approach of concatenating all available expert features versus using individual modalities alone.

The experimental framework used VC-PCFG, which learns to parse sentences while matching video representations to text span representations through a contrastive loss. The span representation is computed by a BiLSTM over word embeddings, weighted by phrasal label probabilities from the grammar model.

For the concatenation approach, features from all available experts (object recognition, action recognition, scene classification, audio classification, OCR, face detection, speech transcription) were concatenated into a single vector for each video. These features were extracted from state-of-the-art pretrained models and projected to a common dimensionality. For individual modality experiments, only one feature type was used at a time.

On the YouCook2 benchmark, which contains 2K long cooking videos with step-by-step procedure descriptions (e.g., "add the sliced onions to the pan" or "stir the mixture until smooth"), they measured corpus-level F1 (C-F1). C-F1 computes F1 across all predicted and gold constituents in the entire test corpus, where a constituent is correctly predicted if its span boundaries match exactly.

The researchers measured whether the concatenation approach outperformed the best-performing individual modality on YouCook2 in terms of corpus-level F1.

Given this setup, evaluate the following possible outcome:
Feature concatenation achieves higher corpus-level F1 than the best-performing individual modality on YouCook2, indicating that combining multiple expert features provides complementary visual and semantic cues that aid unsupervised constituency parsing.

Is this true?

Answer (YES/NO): YES